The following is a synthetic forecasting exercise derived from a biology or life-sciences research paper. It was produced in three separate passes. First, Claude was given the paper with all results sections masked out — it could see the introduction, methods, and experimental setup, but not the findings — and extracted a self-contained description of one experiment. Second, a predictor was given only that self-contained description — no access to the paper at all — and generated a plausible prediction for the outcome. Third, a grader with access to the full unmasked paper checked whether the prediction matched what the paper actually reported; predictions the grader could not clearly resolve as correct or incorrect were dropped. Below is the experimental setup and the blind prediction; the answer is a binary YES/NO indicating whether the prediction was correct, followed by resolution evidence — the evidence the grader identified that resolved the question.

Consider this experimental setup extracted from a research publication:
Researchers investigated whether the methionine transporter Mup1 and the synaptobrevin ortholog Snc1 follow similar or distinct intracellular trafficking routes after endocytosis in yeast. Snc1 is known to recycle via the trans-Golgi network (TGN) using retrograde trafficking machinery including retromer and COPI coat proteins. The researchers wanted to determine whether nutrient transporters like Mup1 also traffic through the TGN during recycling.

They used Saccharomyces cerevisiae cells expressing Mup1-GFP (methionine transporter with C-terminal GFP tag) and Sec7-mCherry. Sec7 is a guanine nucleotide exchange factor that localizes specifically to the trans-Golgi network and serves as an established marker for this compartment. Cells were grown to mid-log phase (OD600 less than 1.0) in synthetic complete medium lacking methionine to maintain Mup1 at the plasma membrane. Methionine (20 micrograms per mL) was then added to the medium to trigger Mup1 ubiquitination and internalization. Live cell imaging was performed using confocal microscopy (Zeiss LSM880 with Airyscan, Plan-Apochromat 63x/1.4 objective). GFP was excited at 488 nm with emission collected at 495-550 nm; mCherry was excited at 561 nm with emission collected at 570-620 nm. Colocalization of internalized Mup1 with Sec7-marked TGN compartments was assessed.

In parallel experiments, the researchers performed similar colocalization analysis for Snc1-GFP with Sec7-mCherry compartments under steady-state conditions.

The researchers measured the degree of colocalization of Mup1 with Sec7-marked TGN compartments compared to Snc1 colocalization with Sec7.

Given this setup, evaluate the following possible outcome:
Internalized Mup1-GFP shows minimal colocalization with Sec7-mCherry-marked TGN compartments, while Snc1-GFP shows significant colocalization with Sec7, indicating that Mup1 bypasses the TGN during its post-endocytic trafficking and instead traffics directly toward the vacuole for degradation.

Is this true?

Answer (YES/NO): YES